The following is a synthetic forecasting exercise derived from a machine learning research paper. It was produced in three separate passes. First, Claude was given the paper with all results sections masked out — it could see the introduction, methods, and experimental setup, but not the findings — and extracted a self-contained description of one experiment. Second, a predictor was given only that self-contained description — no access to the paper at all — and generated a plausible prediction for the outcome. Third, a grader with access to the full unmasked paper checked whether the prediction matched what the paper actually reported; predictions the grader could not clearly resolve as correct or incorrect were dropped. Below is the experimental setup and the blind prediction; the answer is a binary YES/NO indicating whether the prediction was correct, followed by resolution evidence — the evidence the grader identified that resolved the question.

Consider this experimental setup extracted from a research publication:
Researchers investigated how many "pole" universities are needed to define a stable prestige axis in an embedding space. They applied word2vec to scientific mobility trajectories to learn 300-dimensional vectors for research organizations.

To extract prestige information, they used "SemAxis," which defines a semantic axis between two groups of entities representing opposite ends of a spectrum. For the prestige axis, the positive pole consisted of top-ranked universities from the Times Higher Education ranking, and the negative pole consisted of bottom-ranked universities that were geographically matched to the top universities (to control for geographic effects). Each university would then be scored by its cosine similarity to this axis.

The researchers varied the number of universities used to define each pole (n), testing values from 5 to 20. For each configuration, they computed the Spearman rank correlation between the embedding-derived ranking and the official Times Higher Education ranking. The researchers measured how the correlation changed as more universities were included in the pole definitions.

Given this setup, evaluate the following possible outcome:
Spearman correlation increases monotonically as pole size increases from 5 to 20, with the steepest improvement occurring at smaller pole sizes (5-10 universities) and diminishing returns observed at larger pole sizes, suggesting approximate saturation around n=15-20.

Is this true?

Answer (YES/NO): NO